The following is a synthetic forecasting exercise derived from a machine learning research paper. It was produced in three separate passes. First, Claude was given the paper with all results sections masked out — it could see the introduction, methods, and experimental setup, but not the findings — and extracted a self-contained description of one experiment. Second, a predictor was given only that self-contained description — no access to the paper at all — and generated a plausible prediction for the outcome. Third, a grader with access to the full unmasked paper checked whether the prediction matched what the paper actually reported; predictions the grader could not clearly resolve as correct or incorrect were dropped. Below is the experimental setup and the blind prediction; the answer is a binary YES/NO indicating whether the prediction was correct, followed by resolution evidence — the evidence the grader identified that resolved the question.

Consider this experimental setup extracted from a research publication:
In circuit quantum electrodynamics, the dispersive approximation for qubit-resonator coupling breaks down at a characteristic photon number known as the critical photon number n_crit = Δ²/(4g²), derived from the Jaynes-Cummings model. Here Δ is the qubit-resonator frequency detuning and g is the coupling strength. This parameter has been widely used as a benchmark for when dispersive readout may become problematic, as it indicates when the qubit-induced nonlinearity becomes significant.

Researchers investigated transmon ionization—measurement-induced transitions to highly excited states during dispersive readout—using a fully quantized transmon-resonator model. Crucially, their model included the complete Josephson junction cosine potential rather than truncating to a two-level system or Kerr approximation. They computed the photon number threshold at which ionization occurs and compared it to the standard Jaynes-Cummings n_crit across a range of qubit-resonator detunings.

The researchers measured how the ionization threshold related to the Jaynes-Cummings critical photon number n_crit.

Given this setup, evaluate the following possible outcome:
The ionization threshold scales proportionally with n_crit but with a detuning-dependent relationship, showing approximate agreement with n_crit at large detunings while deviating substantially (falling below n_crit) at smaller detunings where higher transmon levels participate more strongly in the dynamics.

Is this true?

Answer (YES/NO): NO